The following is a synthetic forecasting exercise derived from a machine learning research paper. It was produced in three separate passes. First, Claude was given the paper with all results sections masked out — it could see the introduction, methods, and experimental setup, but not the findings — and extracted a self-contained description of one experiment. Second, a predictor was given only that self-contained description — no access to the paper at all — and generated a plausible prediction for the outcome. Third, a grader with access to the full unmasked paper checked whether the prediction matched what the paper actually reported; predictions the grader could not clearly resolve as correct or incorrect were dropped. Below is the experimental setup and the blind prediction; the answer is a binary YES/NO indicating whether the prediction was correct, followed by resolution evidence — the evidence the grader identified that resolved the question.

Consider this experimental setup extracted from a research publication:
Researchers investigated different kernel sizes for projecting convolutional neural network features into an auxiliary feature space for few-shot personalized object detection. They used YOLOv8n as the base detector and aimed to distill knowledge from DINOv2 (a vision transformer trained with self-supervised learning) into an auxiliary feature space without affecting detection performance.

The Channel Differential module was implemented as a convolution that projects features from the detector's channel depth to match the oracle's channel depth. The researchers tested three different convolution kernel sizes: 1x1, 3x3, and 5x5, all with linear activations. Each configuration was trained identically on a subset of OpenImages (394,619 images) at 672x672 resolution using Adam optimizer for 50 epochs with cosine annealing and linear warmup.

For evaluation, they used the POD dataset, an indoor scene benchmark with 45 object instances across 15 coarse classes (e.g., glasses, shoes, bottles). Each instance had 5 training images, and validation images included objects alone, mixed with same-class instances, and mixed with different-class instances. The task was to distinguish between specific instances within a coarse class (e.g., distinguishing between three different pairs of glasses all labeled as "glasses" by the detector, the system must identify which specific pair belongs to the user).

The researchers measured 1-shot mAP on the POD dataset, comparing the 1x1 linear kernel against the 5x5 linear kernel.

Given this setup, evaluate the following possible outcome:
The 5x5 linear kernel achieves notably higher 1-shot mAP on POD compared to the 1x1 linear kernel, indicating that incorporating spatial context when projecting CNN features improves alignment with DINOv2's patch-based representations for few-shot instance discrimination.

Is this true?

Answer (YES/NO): YES